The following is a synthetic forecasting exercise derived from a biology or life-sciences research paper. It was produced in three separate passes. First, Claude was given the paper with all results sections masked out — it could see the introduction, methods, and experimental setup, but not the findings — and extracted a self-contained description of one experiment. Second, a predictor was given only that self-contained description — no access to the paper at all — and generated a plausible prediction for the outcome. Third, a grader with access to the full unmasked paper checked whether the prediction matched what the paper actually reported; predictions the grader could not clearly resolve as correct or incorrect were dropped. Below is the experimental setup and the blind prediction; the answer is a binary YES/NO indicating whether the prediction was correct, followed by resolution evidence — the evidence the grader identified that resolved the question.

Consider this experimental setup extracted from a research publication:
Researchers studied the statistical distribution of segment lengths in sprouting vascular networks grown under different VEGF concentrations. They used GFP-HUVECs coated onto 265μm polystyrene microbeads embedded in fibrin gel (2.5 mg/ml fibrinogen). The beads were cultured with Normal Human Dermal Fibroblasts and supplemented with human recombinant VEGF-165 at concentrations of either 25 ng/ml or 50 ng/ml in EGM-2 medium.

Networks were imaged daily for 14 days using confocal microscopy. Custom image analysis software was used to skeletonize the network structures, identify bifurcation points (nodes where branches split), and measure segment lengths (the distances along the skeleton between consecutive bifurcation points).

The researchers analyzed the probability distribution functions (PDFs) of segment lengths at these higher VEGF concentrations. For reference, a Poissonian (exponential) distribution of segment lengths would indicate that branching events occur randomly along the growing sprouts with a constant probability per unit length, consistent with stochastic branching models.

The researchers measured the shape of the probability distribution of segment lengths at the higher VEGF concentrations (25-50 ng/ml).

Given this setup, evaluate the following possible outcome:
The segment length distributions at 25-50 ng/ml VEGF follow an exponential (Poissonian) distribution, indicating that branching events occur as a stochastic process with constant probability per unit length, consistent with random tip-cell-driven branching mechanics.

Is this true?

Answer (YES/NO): YES